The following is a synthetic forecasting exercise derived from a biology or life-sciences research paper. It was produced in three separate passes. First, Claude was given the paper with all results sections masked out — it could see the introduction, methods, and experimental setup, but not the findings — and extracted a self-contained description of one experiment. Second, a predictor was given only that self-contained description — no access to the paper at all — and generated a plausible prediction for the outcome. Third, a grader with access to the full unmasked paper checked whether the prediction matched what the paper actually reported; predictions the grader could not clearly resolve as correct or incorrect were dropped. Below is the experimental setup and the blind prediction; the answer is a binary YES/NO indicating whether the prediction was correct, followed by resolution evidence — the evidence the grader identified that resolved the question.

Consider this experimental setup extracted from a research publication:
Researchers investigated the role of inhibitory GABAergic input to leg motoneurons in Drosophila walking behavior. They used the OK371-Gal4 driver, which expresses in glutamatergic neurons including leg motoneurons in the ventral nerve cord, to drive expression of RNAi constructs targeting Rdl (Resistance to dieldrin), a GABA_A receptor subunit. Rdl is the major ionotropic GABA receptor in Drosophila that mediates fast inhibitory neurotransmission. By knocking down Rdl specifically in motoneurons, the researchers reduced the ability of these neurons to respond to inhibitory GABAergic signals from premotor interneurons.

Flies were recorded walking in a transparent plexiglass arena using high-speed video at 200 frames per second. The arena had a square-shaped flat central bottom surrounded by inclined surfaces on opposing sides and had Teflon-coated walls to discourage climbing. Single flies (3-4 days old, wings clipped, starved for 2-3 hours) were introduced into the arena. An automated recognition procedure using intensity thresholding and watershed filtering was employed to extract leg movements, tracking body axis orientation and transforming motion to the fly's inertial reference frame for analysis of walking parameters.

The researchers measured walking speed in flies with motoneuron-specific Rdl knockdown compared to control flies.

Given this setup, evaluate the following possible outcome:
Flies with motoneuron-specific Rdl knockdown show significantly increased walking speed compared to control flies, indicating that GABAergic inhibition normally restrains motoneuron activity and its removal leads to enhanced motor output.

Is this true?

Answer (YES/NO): NO